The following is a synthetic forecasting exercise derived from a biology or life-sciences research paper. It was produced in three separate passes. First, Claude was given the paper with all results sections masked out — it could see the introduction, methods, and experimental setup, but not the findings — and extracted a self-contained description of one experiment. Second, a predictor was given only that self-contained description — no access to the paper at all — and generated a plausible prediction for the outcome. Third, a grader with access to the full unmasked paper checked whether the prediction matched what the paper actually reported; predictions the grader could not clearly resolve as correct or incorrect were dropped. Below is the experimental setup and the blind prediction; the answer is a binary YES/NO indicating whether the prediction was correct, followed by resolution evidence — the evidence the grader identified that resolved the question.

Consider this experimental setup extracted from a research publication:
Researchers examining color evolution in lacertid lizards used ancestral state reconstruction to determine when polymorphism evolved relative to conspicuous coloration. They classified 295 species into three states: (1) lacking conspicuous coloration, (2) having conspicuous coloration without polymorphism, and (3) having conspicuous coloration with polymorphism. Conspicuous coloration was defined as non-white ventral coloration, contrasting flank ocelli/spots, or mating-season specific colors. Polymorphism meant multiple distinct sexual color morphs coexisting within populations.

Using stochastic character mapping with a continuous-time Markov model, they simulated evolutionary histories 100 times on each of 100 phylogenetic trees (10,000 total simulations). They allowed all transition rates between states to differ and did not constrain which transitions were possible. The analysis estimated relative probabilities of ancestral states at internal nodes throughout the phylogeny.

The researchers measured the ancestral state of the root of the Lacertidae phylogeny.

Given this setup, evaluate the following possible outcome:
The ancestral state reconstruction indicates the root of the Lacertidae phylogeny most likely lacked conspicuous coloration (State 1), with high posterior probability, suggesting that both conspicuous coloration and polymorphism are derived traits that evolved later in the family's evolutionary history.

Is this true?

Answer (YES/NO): NO